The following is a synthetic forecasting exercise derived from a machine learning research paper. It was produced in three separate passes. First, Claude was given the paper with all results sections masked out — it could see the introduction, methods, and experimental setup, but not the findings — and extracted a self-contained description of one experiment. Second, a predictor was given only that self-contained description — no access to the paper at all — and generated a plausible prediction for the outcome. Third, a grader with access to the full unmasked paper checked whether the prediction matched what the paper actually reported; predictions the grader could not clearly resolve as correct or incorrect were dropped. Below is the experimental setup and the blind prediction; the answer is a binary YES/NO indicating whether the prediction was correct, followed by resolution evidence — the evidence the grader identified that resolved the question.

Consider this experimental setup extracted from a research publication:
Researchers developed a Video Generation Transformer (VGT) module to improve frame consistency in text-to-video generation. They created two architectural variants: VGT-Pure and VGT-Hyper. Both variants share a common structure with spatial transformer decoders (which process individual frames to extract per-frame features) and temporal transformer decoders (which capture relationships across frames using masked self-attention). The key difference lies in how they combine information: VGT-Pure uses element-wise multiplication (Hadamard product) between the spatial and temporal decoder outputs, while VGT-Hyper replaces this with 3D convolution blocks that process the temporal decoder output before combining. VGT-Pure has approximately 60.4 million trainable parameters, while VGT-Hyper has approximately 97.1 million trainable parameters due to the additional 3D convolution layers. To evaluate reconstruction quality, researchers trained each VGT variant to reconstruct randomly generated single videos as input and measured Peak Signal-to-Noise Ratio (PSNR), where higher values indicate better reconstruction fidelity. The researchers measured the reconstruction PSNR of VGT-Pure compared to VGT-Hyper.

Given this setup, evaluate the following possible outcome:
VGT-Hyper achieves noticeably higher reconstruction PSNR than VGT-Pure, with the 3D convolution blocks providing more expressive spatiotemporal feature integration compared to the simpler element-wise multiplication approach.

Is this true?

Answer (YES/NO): YES